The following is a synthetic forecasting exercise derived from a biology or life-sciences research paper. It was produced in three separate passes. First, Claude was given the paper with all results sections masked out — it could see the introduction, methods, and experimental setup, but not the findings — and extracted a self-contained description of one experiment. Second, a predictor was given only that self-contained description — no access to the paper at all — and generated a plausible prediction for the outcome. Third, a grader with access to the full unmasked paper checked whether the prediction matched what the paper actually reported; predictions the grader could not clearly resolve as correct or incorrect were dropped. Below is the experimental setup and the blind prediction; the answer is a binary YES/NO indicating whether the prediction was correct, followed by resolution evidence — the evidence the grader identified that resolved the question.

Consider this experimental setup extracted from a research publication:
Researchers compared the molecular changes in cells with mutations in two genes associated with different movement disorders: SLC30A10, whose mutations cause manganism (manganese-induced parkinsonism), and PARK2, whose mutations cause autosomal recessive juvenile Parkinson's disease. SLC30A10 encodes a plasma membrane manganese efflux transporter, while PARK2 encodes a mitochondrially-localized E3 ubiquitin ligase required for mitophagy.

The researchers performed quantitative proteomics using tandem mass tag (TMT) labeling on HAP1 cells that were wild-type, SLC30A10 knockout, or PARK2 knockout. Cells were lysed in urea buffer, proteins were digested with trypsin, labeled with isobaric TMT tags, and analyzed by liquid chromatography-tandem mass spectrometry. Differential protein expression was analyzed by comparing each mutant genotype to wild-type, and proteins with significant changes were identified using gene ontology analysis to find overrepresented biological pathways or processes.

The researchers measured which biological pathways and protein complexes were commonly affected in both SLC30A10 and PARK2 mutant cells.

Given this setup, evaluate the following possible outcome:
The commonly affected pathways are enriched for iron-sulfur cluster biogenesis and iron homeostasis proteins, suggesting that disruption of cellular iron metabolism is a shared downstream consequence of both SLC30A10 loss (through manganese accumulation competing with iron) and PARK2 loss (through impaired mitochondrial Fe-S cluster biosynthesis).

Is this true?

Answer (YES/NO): NO